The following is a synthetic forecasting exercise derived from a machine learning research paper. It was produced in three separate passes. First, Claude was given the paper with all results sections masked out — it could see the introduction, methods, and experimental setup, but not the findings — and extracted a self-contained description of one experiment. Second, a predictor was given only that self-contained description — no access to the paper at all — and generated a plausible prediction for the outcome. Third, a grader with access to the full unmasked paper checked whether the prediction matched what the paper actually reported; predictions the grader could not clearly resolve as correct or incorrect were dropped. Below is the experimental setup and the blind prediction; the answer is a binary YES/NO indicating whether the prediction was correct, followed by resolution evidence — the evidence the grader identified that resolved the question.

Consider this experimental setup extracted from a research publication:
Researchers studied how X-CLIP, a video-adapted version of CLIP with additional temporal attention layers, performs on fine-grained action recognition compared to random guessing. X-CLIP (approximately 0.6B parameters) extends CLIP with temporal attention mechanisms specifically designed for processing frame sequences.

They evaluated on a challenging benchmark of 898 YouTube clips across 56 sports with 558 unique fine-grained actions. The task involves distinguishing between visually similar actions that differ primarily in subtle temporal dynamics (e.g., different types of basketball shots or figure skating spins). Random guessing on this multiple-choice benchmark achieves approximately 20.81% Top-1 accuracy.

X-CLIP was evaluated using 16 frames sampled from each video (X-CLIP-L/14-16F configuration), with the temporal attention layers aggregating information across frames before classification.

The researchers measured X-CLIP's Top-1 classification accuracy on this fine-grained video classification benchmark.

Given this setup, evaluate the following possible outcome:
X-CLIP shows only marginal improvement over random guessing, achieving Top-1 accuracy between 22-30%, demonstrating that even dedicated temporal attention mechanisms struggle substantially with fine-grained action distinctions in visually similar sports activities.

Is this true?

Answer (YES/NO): NO